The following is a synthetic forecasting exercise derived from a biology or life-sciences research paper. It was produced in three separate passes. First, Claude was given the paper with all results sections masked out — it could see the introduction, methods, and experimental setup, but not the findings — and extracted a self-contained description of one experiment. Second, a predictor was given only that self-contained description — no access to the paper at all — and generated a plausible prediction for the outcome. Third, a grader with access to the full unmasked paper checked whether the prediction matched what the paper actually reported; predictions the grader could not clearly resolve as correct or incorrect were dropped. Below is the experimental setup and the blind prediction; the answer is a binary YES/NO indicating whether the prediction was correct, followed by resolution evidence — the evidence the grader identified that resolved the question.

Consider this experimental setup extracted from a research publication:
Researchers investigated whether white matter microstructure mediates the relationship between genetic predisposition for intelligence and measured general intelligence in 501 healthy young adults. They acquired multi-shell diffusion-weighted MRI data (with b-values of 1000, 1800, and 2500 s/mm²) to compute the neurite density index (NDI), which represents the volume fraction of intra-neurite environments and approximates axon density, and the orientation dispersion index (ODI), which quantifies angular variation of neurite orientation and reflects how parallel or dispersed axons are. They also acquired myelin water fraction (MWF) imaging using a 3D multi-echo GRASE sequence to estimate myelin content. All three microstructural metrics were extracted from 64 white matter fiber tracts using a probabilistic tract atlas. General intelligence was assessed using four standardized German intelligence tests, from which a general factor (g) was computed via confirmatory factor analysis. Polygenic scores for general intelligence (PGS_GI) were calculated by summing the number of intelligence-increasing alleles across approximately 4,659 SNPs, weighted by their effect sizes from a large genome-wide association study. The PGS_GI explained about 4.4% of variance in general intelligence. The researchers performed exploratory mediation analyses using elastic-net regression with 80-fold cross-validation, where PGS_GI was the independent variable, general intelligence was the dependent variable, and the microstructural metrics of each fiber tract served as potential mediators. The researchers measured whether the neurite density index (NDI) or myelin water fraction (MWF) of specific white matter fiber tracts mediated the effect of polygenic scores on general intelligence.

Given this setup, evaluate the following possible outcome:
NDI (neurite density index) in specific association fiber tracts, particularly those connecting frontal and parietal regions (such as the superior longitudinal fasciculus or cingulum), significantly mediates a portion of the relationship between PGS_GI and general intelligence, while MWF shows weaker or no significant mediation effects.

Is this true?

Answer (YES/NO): YES